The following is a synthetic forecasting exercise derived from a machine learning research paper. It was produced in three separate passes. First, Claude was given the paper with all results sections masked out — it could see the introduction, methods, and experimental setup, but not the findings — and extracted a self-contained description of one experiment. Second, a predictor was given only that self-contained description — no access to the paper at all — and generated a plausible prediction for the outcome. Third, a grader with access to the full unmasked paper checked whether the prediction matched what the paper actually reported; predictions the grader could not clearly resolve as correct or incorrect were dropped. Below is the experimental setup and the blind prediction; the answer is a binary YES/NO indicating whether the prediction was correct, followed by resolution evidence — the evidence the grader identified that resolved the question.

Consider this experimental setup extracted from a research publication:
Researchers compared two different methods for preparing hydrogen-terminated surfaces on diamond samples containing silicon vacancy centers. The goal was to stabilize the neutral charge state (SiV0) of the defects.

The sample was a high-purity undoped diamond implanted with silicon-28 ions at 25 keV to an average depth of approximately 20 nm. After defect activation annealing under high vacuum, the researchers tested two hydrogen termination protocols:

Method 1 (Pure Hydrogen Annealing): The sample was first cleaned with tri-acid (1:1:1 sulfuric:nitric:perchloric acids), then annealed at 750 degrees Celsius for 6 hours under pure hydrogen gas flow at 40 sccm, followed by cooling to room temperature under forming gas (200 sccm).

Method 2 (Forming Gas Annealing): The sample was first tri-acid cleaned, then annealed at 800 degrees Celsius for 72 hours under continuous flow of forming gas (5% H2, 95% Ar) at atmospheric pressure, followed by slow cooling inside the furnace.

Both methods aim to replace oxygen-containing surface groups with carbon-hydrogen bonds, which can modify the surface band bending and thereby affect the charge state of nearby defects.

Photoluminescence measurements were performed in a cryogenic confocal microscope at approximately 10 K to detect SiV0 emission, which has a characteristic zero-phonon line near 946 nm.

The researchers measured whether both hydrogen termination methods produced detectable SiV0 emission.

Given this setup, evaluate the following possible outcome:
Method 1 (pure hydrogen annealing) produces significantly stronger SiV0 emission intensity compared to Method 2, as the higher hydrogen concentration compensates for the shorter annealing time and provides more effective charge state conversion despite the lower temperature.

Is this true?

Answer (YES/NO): NO